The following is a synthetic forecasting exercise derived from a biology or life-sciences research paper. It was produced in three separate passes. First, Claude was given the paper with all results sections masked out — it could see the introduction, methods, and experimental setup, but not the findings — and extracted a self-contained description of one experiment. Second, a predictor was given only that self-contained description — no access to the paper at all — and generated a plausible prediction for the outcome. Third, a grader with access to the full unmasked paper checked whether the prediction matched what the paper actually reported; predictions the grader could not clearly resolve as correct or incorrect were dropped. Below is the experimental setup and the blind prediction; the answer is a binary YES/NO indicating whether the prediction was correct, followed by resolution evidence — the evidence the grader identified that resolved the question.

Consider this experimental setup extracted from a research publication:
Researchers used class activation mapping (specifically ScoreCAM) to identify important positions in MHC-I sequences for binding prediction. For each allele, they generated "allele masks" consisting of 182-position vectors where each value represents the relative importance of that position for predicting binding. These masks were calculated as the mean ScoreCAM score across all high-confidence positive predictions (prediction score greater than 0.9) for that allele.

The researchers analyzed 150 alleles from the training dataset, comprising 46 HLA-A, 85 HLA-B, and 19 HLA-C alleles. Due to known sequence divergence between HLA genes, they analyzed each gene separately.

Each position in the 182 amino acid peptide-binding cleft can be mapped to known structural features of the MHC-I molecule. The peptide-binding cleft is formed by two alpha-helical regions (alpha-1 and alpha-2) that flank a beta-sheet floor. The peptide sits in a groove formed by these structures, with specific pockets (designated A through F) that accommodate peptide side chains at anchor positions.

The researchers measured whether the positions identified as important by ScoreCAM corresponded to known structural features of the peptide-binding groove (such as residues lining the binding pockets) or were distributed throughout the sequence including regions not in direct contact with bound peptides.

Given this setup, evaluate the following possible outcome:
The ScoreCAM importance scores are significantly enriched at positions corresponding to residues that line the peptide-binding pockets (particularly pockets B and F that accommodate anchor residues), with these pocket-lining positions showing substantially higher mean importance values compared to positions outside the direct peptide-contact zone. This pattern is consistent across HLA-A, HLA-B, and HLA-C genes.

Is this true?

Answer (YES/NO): NO